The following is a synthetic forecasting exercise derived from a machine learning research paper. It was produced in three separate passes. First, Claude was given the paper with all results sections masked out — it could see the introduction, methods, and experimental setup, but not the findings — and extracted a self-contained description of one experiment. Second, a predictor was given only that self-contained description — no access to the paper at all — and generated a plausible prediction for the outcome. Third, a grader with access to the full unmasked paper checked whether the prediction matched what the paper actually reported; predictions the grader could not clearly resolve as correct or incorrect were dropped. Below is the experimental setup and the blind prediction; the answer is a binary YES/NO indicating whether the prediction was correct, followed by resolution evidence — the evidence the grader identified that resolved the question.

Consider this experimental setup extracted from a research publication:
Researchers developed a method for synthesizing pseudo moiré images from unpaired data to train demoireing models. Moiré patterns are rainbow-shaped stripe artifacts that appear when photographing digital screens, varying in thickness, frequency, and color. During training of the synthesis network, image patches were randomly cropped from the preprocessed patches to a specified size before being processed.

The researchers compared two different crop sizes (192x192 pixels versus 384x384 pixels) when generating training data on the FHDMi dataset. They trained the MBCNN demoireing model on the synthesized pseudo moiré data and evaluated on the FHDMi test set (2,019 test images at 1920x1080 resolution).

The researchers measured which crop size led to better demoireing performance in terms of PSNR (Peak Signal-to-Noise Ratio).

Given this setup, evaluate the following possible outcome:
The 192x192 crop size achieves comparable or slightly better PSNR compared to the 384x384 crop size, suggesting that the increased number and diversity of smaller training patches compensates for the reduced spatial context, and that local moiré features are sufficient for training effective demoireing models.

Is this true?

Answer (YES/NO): NO